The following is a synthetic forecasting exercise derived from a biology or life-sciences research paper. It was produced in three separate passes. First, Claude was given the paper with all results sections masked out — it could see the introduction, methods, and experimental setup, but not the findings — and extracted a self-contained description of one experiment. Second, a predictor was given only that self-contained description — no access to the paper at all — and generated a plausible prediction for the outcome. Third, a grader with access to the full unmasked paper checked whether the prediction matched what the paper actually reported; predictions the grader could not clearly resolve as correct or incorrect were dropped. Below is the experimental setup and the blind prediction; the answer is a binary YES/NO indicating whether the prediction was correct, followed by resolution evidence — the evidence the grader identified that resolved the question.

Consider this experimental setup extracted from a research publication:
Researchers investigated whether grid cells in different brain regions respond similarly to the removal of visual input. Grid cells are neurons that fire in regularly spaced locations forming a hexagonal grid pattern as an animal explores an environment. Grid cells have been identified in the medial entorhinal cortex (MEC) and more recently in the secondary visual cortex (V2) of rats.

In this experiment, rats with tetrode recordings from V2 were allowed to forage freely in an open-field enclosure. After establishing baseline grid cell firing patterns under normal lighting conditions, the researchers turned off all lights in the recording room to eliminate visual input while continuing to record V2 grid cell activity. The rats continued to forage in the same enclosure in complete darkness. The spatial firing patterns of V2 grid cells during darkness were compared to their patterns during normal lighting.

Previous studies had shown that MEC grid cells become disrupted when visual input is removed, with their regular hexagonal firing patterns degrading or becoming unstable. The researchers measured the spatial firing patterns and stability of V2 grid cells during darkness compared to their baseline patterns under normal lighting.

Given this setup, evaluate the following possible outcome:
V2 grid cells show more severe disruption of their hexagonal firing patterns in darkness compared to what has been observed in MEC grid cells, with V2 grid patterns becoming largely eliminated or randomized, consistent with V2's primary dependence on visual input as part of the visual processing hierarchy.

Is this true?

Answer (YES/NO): NO